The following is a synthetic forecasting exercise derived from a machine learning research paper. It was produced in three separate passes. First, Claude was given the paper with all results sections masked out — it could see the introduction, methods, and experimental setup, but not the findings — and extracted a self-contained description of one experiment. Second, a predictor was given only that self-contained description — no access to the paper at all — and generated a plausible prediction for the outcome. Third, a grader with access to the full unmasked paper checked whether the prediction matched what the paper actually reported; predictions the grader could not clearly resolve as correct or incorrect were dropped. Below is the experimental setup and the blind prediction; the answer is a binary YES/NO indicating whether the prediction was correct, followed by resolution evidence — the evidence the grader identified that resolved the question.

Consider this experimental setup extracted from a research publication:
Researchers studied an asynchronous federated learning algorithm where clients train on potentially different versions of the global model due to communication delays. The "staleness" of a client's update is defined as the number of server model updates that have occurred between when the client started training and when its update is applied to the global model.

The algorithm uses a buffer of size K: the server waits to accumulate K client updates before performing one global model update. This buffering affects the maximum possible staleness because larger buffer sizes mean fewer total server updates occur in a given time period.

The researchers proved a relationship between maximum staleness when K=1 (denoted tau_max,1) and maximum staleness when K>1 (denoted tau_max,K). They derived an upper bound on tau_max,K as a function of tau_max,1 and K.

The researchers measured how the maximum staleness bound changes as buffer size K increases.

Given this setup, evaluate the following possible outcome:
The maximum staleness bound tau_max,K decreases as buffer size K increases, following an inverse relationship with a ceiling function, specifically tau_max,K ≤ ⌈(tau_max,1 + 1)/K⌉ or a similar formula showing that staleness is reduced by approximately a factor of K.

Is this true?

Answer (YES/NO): YES